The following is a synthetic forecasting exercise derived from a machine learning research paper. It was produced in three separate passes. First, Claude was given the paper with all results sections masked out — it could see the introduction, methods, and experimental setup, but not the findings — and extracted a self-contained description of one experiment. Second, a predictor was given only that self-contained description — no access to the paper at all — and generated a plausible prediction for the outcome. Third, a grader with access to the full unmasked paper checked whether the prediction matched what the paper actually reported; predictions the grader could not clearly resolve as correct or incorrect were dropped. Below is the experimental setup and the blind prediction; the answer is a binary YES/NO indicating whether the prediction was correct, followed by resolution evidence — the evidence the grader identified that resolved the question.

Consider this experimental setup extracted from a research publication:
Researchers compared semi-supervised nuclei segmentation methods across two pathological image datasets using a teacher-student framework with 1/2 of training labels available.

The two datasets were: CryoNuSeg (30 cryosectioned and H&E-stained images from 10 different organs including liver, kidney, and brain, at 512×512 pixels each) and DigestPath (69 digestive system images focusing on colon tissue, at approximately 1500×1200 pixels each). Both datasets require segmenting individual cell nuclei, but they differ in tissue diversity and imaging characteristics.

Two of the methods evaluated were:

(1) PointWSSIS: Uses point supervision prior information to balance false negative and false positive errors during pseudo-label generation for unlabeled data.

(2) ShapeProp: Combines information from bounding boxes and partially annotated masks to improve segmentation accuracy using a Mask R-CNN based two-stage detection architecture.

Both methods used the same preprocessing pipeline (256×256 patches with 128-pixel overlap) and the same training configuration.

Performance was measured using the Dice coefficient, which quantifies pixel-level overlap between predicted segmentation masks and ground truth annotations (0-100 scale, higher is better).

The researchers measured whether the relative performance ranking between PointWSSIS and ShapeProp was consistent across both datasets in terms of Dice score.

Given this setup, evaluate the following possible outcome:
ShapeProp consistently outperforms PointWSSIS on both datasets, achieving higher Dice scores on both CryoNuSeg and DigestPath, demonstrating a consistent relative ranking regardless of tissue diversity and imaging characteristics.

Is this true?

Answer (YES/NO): NO